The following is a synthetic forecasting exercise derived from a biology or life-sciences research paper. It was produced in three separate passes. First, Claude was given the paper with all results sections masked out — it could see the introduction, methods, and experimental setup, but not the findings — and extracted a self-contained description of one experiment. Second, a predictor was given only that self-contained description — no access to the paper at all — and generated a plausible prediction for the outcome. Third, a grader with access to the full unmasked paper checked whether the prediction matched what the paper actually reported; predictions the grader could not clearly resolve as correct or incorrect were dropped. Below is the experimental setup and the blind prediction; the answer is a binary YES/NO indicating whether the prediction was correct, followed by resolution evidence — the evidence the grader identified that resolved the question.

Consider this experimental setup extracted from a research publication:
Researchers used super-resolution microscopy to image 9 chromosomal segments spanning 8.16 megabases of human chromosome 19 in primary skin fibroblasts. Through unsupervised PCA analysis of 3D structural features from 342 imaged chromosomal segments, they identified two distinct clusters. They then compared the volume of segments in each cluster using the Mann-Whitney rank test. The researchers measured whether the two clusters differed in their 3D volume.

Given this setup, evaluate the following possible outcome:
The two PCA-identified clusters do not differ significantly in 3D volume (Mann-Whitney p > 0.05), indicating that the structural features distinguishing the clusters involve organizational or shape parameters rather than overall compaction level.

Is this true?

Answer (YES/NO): NO